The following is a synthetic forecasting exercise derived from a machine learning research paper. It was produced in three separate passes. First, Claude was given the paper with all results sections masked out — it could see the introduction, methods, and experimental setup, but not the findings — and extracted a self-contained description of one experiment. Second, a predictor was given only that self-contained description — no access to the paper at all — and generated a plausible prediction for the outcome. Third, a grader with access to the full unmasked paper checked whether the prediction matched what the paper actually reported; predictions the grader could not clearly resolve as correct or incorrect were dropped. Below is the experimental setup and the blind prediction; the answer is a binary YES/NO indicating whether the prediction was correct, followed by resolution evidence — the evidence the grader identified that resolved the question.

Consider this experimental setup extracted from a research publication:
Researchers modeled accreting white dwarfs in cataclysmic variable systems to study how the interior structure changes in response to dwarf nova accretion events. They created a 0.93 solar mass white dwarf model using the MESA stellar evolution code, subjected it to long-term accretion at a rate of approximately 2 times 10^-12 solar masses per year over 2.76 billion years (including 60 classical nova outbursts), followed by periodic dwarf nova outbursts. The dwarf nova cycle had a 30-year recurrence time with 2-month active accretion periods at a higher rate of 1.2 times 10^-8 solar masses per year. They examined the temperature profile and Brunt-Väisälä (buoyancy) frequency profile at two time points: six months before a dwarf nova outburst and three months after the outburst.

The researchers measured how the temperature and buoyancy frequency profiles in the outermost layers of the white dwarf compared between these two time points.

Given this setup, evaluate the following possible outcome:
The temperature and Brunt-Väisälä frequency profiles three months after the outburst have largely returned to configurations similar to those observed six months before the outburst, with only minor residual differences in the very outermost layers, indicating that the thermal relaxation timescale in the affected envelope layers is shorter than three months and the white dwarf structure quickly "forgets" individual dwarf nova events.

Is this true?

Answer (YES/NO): NO